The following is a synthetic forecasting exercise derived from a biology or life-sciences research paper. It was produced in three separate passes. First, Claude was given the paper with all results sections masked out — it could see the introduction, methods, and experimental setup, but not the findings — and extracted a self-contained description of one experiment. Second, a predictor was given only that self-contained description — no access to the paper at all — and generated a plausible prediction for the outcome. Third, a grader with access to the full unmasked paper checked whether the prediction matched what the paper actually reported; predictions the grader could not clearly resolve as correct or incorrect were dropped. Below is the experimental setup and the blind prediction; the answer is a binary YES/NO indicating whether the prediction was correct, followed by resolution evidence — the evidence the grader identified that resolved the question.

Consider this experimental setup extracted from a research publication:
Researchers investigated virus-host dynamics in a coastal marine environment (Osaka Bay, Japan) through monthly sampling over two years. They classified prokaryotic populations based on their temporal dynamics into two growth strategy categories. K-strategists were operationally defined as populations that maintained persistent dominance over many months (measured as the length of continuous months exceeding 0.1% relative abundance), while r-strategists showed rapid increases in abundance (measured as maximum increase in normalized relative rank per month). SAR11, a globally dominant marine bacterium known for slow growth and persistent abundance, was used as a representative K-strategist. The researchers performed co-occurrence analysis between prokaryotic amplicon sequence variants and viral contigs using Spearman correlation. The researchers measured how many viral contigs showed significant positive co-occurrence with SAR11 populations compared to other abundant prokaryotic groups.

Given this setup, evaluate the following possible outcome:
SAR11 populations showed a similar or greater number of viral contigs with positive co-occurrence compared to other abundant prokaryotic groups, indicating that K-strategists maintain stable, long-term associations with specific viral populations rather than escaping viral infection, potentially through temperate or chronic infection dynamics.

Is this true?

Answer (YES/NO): NO